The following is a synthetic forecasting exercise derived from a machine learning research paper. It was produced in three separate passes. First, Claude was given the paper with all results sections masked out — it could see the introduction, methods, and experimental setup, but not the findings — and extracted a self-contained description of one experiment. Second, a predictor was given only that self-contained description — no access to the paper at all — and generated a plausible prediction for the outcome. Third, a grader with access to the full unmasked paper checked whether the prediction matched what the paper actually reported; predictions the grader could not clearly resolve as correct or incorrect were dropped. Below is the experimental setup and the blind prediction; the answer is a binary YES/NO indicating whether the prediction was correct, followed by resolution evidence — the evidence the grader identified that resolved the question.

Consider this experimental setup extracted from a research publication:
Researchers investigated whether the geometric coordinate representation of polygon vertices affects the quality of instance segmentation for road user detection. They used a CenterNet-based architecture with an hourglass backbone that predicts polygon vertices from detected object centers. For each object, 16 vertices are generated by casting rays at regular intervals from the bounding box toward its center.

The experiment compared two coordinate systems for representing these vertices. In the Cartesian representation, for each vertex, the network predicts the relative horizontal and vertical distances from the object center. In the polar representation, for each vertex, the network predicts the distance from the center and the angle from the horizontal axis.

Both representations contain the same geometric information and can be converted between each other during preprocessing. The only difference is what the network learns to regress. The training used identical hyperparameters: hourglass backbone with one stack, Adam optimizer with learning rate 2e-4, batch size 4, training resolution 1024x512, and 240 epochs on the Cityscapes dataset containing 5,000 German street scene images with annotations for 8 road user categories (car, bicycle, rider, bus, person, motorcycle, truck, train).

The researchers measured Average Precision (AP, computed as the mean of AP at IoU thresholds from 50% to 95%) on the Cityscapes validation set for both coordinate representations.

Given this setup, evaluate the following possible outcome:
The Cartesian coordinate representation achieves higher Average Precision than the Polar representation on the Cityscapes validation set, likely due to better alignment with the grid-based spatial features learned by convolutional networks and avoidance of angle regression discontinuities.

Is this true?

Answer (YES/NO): YES